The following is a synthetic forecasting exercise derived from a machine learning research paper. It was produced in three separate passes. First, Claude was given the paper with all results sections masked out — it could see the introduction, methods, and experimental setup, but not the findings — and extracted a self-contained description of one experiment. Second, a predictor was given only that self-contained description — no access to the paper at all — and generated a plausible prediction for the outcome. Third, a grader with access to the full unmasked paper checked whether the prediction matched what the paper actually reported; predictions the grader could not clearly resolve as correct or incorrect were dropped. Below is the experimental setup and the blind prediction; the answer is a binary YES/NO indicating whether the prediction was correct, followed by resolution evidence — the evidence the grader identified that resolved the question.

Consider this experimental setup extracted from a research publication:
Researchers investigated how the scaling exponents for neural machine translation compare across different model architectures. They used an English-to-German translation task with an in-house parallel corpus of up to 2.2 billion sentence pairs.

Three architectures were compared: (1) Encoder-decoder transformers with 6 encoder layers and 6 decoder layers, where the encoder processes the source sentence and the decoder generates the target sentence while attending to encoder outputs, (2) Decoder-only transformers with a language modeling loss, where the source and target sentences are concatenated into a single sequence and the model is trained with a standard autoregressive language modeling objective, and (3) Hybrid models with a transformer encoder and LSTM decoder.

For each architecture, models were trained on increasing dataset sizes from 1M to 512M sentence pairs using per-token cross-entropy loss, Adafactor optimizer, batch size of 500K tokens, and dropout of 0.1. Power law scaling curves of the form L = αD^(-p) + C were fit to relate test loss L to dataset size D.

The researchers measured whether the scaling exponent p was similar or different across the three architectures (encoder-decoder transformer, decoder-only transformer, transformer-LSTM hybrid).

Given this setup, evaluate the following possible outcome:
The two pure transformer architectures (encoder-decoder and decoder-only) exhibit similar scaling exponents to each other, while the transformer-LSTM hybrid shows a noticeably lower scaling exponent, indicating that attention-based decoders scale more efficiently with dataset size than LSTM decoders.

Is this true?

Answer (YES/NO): NO